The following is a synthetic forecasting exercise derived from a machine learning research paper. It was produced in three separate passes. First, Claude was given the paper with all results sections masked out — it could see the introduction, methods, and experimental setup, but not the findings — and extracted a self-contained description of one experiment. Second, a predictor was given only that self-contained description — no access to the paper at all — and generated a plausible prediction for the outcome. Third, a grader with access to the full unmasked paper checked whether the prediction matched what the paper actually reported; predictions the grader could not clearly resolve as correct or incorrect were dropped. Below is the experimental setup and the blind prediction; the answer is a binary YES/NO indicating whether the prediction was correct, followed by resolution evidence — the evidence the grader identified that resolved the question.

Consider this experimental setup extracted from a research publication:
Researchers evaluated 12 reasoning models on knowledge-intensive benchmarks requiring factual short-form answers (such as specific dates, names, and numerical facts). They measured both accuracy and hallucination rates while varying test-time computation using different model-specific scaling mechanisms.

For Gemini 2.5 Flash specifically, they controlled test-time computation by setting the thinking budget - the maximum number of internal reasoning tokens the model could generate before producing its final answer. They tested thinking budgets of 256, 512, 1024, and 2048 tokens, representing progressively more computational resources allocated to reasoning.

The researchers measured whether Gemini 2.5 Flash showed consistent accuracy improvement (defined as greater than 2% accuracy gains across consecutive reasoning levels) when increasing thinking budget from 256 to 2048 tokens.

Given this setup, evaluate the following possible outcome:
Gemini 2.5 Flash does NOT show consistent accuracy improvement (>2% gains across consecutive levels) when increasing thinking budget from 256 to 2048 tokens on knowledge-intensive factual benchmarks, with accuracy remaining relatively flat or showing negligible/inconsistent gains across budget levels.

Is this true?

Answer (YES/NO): NO